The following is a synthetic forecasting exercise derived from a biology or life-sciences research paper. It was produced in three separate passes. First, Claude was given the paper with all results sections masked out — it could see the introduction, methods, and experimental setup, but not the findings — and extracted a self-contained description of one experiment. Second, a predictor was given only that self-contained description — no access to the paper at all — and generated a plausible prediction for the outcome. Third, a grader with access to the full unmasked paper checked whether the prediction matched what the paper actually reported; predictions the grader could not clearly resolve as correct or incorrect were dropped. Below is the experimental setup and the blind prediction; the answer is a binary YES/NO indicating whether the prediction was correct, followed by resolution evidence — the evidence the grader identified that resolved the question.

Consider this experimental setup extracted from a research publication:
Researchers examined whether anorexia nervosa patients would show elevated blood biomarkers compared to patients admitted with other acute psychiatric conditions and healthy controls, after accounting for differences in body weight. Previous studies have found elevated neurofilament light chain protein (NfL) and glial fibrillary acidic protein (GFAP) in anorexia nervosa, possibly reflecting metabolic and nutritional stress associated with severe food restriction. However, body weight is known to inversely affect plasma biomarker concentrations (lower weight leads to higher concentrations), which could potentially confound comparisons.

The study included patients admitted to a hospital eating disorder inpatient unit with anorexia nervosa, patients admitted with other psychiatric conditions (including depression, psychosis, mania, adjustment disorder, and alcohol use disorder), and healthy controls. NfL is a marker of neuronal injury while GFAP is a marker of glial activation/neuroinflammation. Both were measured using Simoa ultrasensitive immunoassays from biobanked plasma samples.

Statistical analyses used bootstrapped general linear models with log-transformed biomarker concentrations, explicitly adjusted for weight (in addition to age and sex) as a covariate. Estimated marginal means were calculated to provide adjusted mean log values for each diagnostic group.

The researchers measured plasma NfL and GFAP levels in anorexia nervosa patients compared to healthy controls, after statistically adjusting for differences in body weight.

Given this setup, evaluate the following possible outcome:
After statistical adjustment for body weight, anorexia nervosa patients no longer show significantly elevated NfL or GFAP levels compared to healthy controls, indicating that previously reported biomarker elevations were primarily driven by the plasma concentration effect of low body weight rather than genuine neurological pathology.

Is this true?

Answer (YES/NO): NO